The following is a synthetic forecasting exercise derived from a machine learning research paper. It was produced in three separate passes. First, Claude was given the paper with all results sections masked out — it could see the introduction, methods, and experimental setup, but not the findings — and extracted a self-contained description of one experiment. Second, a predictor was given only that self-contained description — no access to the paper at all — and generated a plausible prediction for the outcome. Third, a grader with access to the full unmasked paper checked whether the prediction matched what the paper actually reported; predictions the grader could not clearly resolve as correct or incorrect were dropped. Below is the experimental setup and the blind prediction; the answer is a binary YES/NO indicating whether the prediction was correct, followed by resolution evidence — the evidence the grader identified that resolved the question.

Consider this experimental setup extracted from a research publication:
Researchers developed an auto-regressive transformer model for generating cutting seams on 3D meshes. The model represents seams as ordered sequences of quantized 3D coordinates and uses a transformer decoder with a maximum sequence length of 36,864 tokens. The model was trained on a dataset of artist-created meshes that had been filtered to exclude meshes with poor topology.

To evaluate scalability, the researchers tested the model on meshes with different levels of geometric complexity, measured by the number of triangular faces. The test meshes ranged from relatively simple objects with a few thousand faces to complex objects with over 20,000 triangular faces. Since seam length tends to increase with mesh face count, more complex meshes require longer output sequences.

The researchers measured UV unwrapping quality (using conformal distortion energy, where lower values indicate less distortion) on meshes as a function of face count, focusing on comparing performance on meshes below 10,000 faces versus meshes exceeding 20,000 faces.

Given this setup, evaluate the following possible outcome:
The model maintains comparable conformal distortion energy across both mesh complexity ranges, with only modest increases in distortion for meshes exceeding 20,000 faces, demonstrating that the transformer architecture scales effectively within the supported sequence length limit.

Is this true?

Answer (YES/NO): NO